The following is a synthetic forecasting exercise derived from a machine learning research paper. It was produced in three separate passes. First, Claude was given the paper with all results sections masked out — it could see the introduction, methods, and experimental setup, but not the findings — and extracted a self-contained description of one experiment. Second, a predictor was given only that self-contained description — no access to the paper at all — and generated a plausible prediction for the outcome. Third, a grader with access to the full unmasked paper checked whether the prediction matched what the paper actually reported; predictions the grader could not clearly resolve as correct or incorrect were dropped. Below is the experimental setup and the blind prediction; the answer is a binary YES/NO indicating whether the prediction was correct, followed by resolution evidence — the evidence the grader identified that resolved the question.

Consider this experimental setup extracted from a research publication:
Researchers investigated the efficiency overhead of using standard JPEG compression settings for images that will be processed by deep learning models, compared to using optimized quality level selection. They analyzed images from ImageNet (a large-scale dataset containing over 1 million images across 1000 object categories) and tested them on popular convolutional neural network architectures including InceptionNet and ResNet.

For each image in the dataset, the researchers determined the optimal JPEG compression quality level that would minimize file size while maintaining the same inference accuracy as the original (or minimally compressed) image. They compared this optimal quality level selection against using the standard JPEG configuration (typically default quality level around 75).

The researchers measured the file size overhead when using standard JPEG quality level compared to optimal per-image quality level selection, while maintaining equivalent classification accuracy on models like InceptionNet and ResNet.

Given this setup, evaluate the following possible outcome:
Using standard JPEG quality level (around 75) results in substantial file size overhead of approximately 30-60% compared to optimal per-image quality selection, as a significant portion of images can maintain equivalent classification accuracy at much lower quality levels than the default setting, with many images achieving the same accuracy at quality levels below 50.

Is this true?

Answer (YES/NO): YES